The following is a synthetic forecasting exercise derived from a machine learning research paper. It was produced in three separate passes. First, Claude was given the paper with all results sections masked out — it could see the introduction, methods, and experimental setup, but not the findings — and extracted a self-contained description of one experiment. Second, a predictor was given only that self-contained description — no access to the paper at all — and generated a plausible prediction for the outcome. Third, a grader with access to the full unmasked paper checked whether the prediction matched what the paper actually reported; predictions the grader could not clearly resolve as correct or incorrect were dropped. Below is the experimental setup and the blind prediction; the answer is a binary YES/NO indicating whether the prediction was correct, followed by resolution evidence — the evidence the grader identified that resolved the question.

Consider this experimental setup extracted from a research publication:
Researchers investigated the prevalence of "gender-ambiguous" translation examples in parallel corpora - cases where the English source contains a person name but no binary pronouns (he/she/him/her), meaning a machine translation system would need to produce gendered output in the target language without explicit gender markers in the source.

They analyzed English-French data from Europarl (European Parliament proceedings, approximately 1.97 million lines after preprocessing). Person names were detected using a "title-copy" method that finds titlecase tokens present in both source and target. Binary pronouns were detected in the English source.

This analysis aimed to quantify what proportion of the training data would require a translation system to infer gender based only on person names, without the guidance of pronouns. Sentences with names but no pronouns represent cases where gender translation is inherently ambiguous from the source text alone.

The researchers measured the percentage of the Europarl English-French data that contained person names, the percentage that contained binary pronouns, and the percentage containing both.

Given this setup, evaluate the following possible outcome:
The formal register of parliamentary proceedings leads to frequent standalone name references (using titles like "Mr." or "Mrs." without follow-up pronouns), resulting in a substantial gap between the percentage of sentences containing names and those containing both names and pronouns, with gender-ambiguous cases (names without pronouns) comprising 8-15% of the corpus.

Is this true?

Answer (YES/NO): NO